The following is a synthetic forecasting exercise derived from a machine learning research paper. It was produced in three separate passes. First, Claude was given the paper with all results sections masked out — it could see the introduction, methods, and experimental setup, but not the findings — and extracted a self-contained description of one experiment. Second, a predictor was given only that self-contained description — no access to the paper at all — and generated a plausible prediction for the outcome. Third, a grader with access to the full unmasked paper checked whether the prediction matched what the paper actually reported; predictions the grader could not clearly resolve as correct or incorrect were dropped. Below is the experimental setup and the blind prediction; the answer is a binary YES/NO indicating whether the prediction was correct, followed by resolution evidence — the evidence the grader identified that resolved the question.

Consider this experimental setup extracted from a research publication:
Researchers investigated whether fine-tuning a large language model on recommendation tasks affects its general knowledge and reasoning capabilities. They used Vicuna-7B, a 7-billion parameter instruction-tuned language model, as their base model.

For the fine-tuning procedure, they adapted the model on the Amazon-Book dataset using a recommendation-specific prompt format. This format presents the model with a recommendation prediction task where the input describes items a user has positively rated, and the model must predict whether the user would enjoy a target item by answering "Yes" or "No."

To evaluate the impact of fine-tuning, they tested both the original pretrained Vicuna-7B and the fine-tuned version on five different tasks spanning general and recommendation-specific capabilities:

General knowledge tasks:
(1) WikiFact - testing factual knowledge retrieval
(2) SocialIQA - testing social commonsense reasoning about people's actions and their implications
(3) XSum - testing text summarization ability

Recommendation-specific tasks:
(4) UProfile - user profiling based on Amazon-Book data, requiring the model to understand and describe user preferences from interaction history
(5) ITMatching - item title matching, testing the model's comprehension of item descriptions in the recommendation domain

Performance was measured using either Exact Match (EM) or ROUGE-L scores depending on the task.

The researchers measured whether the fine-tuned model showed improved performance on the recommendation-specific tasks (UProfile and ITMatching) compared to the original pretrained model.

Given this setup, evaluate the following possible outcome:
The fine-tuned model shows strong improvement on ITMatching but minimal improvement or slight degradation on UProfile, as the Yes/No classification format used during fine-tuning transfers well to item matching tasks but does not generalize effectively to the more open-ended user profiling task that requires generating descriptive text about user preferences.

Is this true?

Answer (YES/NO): NO